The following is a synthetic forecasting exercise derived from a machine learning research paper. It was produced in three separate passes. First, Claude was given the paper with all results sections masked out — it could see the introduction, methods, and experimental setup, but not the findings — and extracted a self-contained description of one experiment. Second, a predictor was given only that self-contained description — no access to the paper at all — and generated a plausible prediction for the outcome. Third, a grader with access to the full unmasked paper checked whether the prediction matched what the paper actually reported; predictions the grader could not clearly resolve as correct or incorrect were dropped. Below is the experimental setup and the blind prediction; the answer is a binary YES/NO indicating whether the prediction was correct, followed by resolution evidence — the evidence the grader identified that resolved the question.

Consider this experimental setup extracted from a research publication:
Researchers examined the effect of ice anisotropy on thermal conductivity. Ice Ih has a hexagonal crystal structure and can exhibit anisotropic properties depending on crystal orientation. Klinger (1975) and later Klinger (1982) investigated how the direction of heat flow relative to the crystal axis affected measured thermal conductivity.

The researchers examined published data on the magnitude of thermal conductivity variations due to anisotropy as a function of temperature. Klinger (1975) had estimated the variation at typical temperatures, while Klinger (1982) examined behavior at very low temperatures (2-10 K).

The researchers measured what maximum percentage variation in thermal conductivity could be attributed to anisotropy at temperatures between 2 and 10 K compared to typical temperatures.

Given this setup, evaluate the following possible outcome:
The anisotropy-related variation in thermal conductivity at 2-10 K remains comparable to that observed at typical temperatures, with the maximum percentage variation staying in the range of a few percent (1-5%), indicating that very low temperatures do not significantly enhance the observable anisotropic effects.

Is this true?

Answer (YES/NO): NO